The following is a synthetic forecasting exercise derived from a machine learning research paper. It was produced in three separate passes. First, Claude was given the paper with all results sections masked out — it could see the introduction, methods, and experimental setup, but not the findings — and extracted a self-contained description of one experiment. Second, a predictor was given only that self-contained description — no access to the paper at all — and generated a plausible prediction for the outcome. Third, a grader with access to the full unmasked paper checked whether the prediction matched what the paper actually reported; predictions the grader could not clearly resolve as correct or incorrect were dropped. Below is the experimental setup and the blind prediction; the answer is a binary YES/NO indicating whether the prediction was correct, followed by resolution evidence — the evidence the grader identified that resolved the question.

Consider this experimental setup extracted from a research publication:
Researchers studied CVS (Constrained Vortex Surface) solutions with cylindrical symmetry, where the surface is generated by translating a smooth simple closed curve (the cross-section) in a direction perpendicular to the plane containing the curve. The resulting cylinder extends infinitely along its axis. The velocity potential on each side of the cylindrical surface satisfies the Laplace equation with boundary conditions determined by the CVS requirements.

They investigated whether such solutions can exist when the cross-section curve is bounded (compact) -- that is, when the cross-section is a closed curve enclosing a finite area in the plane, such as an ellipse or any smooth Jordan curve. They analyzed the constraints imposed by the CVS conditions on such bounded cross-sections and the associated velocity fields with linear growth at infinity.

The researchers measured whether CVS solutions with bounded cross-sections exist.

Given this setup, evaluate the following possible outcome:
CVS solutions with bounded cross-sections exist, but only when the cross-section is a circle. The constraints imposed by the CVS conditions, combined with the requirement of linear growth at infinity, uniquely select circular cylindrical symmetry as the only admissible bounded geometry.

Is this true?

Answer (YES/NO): NO